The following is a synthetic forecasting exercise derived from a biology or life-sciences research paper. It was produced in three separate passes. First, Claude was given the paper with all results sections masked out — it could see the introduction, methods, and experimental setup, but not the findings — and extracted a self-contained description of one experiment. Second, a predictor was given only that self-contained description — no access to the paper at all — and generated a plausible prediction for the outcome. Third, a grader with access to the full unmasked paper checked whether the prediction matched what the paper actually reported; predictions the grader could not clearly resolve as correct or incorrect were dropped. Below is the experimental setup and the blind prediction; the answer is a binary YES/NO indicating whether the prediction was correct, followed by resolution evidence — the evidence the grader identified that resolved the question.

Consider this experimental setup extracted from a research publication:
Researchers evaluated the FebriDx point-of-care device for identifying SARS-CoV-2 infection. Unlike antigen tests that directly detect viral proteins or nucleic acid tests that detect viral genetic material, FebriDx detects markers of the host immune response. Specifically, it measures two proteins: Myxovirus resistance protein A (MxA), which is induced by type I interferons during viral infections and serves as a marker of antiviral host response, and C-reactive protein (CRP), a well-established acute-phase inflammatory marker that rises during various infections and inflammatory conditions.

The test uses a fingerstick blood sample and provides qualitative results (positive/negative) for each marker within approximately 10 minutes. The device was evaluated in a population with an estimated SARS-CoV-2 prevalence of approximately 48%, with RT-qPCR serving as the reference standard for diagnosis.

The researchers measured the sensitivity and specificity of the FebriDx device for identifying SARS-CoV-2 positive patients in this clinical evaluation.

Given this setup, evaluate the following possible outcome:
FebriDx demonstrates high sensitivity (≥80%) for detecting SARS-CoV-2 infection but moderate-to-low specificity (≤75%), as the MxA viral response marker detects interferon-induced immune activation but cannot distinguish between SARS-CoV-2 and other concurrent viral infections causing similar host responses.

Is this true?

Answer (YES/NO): NO